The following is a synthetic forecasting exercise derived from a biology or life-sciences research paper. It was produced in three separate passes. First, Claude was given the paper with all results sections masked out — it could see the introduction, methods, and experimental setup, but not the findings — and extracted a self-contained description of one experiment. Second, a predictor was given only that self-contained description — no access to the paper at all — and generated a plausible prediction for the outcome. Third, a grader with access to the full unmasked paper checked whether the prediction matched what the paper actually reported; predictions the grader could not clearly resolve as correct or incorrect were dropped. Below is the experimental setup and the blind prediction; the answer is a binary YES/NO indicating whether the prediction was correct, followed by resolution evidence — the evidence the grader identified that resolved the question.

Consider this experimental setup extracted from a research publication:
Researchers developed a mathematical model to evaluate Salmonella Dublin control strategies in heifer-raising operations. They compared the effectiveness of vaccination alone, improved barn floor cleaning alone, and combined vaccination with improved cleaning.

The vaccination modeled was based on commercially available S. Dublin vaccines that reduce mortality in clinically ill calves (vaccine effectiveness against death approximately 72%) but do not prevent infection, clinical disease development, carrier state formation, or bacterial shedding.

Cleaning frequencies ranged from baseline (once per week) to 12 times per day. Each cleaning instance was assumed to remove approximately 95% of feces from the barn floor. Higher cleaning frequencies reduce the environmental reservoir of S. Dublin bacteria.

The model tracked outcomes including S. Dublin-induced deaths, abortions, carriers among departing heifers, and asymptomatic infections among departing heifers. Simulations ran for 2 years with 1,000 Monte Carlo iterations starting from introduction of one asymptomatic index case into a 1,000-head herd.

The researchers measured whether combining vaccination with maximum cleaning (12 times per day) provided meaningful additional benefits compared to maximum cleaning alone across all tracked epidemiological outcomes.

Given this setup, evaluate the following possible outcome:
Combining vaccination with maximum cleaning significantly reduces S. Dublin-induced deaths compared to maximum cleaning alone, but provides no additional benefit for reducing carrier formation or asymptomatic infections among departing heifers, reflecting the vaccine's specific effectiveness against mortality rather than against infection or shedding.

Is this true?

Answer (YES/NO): YES